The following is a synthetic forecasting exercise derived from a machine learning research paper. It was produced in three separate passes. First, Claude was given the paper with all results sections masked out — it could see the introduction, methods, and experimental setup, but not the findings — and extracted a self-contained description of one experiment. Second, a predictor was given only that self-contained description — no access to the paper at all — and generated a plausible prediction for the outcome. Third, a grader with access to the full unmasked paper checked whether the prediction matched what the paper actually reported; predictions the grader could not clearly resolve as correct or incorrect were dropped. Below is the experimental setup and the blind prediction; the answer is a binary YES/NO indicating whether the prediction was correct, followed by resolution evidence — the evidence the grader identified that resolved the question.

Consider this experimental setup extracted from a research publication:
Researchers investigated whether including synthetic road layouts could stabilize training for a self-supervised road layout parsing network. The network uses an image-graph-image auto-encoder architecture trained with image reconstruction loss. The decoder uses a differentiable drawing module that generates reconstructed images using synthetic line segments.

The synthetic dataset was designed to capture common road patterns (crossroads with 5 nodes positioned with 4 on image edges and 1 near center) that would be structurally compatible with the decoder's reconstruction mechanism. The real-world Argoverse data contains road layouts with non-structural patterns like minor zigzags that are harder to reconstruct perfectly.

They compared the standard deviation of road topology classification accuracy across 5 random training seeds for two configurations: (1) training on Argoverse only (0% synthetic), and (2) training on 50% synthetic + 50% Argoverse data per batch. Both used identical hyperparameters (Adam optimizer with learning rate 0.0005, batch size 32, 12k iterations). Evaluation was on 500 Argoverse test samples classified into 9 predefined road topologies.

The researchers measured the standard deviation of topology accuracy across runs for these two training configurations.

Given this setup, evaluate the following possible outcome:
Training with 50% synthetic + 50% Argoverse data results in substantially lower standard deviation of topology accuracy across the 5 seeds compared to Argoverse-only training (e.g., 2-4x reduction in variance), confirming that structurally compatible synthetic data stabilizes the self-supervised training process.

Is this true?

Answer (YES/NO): NO